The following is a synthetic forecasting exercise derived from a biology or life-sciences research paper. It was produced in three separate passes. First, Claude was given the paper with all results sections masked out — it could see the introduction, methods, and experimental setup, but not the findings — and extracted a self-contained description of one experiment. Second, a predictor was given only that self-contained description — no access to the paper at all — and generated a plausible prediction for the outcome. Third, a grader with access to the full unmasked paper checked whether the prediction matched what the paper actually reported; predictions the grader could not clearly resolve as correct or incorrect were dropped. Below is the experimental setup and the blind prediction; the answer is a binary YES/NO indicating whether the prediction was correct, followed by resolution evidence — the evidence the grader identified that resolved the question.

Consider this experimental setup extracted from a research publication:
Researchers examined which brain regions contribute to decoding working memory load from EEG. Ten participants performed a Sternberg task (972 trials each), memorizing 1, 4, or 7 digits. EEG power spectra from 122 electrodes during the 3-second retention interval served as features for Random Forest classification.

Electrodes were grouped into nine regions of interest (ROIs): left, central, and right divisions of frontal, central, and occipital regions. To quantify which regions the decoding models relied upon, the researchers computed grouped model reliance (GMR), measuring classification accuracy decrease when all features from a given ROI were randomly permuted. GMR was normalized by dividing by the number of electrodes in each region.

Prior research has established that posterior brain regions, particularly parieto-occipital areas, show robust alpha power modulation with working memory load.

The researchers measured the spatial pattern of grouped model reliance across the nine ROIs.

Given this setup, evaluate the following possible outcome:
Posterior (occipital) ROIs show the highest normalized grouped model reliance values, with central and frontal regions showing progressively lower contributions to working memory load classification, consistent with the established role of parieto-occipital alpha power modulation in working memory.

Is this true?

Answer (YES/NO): NO